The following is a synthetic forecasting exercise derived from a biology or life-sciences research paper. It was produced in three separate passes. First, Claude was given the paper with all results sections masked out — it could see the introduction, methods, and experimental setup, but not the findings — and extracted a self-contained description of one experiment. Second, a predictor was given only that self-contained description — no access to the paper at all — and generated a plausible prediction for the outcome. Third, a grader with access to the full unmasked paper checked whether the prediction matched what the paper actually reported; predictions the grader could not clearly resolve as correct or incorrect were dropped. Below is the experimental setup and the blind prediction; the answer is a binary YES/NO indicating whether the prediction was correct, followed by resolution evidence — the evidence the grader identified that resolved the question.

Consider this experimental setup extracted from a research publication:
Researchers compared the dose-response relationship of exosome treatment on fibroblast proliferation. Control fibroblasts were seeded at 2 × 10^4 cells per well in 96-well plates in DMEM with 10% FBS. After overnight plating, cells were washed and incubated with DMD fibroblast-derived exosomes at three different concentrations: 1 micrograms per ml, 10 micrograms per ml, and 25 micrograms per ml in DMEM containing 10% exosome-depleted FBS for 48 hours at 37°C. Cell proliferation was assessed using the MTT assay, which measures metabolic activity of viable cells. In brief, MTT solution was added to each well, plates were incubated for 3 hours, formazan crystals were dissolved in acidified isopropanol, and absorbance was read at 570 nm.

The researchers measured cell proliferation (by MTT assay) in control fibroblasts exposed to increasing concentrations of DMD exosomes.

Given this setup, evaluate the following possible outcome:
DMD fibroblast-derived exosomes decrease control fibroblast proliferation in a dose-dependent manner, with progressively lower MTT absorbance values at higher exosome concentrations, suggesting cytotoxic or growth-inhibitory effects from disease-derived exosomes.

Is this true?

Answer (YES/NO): NO